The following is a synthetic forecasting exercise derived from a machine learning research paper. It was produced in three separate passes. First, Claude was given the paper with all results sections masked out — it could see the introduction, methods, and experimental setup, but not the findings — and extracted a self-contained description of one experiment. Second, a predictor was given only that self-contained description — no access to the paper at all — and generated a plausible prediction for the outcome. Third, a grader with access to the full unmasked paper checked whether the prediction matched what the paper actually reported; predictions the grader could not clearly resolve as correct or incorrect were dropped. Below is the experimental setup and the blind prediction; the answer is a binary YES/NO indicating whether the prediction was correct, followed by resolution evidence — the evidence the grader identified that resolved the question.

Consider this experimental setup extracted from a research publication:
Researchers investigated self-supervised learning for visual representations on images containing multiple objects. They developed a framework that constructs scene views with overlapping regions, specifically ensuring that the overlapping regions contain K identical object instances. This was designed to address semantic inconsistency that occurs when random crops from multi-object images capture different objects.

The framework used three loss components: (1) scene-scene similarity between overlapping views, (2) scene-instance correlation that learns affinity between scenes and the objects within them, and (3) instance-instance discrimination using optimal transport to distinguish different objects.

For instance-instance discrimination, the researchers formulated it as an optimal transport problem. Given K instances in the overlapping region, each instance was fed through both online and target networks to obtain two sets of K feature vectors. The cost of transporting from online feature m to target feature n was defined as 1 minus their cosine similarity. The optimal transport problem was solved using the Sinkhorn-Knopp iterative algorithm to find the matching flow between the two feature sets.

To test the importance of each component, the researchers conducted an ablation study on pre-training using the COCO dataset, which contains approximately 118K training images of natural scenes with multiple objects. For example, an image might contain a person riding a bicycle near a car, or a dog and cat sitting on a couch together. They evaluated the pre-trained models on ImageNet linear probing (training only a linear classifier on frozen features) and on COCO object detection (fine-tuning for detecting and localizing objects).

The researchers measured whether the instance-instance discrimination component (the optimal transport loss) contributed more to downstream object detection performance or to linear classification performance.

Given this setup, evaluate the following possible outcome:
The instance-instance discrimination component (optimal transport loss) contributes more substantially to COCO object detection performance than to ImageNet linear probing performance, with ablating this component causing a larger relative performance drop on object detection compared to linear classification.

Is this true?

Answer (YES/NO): NO